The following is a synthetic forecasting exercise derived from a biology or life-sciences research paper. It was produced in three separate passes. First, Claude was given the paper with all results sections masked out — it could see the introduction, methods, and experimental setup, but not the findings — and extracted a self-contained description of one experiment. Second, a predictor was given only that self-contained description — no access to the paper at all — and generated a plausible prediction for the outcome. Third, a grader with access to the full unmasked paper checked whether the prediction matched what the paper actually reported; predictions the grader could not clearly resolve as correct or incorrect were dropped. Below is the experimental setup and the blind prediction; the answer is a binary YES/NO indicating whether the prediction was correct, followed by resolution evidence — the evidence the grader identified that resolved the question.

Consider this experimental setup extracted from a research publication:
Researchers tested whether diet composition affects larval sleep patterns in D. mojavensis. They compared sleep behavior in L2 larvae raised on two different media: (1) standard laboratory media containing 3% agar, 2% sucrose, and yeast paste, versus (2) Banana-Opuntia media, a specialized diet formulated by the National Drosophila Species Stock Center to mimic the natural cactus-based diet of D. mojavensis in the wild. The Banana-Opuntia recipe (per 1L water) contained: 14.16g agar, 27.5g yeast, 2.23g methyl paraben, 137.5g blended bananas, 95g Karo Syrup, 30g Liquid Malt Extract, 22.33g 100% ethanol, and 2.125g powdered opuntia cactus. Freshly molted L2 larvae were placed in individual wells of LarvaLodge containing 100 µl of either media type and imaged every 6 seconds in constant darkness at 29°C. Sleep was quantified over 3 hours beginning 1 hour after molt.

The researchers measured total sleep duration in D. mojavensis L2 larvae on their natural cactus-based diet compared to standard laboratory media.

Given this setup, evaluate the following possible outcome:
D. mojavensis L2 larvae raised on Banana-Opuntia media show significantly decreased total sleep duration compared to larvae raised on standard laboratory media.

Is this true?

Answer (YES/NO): NO